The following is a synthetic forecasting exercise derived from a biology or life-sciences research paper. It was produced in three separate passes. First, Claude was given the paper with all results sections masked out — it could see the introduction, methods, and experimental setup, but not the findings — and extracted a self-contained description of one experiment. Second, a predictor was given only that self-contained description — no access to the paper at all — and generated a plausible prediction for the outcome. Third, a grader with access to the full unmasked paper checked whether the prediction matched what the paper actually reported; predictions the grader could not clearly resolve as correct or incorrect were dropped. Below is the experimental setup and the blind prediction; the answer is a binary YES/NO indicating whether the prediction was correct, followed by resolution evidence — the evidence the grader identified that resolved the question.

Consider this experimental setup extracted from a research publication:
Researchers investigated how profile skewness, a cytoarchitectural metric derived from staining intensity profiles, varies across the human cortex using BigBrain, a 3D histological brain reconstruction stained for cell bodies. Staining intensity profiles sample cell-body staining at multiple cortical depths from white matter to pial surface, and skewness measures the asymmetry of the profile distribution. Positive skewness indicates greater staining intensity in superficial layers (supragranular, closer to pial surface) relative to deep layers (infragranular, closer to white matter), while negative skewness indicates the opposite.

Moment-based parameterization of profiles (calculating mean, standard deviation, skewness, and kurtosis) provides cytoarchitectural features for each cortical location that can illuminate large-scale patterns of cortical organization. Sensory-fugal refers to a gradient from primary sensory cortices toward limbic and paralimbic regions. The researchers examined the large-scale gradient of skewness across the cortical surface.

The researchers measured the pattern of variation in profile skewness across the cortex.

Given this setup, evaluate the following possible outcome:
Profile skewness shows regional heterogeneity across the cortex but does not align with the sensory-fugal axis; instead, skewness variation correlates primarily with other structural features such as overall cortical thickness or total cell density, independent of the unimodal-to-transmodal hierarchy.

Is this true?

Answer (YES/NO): NO